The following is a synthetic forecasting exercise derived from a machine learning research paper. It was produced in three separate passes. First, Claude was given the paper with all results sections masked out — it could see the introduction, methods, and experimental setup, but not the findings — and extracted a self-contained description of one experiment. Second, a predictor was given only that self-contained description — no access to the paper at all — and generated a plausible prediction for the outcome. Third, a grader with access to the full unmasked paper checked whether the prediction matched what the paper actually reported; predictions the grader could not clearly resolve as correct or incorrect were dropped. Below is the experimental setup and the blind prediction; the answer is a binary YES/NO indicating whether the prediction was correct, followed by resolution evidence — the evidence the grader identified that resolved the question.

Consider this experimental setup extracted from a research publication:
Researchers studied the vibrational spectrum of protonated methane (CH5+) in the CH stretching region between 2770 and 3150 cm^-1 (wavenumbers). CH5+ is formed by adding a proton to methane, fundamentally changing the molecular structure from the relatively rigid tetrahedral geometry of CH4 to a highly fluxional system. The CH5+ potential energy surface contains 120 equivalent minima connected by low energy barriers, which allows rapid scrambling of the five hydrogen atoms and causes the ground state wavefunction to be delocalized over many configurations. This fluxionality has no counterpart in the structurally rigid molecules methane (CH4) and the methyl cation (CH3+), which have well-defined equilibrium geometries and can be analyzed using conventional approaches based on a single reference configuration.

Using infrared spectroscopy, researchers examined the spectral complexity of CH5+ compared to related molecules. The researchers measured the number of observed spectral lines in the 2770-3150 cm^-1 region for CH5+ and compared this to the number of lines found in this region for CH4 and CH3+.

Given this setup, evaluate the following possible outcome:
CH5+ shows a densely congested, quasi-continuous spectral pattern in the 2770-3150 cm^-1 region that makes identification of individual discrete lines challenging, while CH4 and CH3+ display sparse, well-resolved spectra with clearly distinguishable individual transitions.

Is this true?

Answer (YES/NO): NO